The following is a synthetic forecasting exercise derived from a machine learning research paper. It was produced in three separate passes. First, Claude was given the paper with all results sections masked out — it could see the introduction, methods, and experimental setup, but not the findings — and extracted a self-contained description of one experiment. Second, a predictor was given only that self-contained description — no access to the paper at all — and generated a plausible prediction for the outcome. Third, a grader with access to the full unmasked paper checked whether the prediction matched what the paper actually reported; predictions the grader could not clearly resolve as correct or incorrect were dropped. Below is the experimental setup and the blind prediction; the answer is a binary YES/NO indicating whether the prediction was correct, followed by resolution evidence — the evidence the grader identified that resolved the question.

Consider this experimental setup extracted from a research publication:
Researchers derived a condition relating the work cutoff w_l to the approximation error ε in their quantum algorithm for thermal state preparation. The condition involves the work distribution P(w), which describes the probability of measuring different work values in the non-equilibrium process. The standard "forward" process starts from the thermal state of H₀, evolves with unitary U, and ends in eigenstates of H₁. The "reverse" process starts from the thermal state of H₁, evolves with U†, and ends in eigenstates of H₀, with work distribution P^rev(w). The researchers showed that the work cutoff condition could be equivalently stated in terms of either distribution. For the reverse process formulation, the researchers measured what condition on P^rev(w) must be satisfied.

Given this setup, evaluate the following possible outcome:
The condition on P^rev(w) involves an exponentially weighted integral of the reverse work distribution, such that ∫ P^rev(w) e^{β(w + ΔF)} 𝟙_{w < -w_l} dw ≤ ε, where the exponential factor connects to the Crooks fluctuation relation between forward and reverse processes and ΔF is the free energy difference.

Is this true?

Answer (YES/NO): NO